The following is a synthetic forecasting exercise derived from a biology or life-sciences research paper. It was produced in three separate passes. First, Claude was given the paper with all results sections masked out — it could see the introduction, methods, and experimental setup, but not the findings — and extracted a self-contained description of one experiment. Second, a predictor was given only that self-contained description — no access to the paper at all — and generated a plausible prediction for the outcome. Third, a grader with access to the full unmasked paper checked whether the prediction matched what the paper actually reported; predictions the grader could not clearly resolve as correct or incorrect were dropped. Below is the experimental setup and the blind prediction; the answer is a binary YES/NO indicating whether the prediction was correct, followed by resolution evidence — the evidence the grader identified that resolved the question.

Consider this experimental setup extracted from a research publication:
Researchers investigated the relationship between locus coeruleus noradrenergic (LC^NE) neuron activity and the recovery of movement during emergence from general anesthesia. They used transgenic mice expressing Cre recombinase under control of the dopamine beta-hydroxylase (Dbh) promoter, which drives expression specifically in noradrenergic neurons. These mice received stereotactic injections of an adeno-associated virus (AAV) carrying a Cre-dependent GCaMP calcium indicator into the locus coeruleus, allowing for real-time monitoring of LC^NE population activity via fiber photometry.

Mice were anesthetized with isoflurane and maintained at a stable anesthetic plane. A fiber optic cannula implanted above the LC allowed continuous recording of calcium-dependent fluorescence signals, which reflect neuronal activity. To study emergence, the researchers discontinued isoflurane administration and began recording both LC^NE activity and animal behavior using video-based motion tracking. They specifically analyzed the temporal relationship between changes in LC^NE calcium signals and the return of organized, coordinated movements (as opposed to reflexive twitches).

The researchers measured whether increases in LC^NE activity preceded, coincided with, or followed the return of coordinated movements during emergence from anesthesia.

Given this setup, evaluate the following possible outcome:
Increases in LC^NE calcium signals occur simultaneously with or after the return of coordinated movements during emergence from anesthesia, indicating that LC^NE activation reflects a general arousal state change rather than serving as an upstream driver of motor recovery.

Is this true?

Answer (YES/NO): YES